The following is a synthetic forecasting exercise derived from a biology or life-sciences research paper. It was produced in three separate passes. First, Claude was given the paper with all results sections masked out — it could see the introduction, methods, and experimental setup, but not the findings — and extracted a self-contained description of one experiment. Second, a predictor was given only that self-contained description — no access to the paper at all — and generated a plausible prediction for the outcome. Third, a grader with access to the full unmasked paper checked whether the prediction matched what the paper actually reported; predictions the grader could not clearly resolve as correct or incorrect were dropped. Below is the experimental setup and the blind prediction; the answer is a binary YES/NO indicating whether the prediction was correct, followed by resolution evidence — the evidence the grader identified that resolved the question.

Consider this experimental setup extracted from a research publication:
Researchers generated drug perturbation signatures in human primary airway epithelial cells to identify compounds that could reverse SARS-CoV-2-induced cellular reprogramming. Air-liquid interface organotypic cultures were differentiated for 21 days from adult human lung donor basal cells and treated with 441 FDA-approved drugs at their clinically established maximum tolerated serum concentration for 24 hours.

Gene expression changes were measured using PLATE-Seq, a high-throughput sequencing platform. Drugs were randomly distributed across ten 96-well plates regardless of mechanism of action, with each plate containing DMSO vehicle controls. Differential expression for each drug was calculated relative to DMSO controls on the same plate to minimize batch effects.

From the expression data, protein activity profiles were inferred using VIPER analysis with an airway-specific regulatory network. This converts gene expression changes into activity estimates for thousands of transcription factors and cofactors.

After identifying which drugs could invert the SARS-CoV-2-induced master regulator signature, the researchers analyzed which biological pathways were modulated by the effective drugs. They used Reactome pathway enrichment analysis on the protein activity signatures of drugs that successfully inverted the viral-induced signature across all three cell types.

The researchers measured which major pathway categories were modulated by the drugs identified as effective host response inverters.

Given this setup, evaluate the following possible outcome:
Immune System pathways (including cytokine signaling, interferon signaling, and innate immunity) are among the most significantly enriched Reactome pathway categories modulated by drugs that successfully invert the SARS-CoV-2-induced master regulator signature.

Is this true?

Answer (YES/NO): NO